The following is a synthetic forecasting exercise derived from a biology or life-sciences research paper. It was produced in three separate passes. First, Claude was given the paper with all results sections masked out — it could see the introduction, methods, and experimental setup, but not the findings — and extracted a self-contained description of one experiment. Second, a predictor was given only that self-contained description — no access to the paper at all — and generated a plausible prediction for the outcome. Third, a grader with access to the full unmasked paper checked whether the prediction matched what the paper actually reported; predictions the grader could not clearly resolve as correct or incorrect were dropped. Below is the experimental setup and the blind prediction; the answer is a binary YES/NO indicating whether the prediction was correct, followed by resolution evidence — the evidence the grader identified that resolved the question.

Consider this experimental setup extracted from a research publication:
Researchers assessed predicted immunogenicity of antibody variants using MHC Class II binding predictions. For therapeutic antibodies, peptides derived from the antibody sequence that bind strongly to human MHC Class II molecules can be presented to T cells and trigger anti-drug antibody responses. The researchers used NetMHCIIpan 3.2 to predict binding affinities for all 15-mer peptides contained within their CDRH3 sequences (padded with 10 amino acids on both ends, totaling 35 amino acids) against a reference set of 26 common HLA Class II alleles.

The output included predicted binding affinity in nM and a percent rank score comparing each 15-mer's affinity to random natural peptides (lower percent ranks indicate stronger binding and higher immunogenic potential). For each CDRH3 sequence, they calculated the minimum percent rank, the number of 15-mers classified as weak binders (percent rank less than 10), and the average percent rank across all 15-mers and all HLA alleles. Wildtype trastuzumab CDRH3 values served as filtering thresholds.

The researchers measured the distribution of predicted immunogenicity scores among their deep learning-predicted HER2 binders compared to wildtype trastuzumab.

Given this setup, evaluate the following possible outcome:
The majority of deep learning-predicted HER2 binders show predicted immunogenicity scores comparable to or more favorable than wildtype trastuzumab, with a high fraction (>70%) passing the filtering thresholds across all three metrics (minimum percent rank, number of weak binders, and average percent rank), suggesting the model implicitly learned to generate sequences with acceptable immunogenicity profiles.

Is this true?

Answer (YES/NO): NO